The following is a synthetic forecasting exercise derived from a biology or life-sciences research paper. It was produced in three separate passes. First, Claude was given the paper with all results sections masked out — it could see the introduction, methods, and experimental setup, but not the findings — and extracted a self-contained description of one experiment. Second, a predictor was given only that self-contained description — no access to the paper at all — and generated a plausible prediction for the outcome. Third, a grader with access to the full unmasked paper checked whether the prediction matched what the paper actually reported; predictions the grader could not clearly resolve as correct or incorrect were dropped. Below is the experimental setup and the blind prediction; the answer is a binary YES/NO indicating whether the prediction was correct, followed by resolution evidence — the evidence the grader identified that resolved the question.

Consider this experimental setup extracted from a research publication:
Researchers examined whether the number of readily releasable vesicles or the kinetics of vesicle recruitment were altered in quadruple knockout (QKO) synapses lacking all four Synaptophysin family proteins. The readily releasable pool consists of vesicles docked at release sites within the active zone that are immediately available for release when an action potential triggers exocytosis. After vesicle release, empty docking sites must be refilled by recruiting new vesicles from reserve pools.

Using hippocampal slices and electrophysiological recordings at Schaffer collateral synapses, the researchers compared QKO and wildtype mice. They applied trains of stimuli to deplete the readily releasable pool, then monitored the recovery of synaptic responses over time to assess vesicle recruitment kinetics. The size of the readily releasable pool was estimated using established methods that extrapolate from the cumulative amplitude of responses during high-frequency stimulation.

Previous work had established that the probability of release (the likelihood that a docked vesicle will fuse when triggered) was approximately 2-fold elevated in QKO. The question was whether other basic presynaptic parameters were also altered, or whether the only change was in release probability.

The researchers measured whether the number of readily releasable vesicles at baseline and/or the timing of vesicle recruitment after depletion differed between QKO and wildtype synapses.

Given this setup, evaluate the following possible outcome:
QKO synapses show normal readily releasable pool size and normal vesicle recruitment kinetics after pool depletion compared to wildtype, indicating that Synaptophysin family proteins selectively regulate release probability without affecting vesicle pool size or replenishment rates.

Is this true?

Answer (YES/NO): YES